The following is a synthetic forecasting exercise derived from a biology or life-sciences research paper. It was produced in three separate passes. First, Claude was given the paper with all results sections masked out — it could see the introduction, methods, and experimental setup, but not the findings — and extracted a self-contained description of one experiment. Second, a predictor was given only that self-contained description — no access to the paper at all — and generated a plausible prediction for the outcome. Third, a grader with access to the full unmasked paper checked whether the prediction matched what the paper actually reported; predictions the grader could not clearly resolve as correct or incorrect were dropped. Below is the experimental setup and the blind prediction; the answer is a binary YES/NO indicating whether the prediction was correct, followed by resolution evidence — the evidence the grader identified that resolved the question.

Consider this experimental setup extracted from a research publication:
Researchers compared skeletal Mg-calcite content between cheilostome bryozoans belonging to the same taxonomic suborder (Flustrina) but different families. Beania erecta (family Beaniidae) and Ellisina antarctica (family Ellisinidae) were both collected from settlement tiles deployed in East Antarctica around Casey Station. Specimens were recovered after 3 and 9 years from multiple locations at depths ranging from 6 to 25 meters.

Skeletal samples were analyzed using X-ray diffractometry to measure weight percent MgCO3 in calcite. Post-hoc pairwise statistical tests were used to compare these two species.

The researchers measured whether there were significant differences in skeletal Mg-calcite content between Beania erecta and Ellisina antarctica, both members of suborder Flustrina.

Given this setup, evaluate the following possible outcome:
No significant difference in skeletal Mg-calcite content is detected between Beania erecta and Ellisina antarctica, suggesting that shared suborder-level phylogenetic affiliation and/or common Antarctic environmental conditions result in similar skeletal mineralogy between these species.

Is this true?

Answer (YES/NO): NO